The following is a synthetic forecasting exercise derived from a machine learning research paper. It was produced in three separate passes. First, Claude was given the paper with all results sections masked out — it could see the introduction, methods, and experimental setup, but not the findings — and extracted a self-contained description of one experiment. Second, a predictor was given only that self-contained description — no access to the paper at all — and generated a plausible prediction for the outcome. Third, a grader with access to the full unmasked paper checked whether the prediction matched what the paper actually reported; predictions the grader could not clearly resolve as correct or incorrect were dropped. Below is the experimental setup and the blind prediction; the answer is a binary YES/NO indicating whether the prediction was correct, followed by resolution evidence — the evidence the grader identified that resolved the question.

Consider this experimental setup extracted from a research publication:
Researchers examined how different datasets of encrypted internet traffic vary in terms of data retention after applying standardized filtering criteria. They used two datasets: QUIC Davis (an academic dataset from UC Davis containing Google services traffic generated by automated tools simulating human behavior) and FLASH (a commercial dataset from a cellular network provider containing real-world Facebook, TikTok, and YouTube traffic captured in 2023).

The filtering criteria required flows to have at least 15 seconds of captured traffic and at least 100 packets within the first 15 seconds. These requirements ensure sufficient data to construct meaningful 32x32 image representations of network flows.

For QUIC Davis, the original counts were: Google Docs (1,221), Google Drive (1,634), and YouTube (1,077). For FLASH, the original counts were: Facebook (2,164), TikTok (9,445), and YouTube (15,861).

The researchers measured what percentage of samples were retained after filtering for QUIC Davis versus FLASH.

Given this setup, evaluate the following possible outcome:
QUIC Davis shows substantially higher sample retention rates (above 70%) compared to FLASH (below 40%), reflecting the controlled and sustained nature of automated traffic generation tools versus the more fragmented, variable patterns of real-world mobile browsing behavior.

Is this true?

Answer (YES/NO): NO